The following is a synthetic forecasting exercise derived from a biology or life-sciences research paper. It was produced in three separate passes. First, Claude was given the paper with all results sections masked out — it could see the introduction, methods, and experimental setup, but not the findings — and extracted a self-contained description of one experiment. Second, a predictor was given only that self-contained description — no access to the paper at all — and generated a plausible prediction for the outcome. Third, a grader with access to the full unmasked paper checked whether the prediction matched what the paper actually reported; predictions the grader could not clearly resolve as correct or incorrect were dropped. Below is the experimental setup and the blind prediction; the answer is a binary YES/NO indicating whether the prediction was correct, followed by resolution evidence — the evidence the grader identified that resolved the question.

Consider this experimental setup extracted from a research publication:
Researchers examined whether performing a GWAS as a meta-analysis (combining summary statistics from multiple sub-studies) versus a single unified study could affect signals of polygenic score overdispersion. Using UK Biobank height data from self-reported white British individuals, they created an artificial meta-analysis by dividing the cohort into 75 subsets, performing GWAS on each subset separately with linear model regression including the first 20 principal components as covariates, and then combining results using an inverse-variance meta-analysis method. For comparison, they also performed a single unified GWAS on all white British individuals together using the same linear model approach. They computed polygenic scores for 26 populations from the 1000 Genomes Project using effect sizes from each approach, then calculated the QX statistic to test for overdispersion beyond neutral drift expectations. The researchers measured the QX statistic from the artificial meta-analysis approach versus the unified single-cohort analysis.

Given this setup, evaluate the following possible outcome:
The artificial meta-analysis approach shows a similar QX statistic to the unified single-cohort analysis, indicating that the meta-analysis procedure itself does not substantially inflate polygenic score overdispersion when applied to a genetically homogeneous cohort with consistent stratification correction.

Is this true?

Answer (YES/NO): NO